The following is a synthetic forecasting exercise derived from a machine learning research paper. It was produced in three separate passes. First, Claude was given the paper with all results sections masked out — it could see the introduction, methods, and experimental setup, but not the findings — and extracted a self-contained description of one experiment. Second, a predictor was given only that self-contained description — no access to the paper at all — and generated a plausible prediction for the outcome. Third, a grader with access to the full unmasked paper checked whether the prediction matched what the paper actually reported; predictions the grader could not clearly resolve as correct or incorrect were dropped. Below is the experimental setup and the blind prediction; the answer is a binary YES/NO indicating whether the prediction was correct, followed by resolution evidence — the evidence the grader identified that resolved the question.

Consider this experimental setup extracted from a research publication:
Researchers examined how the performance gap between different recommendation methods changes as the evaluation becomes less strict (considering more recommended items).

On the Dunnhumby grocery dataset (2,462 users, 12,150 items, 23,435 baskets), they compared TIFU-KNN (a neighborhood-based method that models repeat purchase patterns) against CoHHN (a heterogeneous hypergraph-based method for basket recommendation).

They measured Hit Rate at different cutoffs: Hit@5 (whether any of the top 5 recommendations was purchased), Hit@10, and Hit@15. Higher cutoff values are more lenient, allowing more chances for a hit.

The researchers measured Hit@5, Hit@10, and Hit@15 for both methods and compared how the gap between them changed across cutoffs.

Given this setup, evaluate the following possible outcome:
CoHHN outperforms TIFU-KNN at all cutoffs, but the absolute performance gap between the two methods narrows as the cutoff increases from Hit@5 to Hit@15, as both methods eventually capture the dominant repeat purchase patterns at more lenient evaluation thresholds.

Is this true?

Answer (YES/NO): NO